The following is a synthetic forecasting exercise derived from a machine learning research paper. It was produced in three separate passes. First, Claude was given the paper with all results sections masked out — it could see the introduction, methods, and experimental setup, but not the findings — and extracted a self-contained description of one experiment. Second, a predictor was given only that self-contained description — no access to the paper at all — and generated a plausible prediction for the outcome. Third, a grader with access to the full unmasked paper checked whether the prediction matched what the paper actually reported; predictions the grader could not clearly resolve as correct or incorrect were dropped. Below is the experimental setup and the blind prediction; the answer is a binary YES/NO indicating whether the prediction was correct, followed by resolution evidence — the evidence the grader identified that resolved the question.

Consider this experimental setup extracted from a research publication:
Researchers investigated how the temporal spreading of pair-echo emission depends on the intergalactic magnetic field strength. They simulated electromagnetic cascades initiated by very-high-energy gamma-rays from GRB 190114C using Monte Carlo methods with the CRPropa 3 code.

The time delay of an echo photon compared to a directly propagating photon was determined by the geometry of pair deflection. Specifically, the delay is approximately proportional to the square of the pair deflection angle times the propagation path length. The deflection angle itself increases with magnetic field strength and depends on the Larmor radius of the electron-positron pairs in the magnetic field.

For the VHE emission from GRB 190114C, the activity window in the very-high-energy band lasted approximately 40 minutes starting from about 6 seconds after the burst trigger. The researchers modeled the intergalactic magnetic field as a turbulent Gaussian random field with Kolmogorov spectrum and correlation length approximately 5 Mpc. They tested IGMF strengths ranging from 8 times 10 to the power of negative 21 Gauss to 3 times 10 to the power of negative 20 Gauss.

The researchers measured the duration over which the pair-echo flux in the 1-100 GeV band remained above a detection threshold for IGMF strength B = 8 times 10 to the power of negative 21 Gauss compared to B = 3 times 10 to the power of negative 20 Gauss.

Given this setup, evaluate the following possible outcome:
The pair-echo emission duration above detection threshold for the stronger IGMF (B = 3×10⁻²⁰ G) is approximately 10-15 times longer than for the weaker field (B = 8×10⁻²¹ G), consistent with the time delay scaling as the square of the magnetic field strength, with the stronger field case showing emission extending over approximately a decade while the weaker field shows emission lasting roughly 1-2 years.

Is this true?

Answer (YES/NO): NO